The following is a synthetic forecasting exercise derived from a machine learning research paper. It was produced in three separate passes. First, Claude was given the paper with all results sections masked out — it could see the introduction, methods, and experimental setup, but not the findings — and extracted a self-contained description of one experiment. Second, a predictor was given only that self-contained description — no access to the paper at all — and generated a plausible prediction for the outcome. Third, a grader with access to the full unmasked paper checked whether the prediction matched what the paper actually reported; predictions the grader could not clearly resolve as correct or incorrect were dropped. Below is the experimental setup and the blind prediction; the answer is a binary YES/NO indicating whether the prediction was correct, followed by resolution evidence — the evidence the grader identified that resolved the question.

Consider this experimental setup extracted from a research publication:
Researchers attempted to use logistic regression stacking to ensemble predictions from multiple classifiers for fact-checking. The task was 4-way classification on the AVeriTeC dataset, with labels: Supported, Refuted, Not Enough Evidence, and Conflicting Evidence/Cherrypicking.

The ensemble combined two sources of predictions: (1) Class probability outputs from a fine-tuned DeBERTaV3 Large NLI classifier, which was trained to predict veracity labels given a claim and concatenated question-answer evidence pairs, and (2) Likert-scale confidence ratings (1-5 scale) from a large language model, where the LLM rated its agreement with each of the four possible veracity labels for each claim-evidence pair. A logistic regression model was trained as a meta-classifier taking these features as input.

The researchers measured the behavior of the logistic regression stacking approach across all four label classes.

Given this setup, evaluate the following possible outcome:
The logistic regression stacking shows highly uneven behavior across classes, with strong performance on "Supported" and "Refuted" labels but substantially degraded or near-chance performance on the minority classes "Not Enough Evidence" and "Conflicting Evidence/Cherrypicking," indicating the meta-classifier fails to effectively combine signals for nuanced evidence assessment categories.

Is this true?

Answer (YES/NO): NO